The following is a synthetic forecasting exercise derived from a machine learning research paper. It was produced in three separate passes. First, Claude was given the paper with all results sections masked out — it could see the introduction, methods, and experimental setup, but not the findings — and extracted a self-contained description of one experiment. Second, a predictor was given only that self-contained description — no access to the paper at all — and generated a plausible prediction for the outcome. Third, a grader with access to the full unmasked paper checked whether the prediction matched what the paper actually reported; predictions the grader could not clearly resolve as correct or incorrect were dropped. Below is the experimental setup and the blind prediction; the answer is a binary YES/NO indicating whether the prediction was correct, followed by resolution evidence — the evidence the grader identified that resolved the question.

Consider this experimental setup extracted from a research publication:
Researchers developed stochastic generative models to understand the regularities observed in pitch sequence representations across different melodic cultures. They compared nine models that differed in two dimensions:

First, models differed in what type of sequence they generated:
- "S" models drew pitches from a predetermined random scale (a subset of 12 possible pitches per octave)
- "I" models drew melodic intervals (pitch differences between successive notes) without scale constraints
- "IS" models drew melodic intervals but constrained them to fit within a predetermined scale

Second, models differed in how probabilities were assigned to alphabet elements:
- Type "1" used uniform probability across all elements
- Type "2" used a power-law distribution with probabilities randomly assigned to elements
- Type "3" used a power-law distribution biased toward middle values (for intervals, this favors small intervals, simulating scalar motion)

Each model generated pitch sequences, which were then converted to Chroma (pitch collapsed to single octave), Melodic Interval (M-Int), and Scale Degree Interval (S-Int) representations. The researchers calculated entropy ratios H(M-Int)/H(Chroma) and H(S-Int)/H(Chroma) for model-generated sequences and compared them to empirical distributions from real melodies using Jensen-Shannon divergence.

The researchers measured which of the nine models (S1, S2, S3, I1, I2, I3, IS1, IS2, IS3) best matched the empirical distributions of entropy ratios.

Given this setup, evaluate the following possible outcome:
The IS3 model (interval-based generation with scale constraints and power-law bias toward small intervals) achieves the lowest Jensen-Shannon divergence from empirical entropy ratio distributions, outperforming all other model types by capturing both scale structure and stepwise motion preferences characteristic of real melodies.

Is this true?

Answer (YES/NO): YES